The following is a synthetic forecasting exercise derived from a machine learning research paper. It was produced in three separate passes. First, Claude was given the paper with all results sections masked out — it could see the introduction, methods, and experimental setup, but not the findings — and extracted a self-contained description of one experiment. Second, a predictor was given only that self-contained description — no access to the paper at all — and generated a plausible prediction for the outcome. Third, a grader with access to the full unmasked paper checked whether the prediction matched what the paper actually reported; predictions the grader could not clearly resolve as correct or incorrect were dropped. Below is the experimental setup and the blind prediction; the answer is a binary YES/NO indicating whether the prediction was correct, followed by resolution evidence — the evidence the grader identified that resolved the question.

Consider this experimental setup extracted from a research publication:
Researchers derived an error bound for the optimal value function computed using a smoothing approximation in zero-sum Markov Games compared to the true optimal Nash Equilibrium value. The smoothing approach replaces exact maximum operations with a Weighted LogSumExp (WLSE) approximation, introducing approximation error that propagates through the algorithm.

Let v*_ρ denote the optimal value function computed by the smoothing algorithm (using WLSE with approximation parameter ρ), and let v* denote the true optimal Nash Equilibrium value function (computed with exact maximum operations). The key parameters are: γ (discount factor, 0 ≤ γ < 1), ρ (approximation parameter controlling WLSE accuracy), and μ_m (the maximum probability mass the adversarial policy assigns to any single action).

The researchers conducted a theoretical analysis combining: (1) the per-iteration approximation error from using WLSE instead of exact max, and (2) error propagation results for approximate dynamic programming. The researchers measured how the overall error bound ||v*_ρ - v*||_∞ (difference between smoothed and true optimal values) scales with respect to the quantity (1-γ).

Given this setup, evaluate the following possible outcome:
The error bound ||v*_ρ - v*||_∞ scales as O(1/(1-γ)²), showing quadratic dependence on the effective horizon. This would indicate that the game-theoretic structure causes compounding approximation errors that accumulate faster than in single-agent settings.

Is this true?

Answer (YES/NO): NO